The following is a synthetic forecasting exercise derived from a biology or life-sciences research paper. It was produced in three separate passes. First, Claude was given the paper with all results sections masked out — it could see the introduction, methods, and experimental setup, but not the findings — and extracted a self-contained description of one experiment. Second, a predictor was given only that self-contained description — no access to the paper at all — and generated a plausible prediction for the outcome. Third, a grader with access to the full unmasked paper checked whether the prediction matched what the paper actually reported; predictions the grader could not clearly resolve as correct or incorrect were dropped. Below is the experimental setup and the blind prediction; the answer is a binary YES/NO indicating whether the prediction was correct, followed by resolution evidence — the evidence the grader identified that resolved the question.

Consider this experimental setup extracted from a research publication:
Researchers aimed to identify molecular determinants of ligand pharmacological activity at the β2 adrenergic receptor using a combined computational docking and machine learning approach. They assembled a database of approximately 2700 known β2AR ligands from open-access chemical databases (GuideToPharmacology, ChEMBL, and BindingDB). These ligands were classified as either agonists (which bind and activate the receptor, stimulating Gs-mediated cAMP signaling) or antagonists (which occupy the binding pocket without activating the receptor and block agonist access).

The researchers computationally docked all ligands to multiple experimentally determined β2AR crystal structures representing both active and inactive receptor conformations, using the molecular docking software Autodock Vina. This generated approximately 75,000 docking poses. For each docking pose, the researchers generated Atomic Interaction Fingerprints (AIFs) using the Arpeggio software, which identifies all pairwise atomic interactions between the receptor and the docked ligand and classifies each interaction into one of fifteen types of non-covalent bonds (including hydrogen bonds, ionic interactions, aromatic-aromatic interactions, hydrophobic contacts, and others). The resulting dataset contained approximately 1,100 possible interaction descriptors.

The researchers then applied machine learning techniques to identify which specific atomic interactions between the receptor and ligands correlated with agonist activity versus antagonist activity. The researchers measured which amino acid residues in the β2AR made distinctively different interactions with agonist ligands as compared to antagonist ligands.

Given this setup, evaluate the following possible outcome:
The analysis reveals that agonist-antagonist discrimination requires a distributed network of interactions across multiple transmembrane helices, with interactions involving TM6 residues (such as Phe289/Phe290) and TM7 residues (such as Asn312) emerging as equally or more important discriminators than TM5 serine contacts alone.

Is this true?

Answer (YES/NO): NO